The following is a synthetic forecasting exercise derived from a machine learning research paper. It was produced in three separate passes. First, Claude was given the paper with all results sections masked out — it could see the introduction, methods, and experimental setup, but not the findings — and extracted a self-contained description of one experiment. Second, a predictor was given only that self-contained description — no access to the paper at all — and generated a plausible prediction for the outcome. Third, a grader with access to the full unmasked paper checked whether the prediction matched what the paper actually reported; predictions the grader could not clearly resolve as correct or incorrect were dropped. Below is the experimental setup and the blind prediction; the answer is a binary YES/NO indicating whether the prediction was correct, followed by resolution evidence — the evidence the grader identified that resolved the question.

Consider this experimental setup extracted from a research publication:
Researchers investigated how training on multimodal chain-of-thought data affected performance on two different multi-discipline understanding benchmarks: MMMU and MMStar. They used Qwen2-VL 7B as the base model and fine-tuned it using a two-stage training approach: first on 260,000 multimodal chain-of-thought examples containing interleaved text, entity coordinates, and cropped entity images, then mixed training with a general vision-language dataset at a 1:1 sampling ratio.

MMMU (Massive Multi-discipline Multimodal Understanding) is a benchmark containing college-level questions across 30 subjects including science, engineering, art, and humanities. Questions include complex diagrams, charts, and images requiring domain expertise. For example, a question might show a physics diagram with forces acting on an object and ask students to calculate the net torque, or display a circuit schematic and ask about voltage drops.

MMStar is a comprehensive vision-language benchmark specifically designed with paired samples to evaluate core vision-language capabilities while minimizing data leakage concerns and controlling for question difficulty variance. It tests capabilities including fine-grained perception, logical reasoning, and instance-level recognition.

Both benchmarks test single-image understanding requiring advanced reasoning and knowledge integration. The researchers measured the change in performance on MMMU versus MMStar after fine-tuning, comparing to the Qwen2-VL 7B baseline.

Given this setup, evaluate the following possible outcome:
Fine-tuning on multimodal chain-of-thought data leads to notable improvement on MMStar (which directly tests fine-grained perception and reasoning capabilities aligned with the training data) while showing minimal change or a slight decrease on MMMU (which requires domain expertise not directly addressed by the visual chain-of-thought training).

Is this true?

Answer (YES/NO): NO